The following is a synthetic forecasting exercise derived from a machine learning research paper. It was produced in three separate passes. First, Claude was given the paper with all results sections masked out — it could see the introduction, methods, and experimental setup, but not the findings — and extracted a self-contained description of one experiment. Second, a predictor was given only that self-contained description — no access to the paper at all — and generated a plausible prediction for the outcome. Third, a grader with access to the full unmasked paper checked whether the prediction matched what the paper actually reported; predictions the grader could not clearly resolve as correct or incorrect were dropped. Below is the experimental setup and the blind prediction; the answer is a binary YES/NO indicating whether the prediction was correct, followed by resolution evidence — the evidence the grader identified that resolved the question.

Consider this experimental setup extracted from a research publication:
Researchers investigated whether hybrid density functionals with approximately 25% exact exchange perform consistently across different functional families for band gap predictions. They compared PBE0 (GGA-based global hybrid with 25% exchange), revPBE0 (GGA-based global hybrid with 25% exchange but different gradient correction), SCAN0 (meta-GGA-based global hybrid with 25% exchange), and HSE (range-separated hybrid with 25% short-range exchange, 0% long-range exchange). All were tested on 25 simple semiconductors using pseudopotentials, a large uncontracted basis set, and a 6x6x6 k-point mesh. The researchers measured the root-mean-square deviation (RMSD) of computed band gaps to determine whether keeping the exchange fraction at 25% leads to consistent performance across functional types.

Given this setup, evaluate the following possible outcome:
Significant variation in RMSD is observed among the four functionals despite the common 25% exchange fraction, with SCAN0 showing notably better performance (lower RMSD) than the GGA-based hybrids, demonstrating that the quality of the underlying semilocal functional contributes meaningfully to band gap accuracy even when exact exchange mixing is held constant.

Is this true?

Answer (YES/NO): NO